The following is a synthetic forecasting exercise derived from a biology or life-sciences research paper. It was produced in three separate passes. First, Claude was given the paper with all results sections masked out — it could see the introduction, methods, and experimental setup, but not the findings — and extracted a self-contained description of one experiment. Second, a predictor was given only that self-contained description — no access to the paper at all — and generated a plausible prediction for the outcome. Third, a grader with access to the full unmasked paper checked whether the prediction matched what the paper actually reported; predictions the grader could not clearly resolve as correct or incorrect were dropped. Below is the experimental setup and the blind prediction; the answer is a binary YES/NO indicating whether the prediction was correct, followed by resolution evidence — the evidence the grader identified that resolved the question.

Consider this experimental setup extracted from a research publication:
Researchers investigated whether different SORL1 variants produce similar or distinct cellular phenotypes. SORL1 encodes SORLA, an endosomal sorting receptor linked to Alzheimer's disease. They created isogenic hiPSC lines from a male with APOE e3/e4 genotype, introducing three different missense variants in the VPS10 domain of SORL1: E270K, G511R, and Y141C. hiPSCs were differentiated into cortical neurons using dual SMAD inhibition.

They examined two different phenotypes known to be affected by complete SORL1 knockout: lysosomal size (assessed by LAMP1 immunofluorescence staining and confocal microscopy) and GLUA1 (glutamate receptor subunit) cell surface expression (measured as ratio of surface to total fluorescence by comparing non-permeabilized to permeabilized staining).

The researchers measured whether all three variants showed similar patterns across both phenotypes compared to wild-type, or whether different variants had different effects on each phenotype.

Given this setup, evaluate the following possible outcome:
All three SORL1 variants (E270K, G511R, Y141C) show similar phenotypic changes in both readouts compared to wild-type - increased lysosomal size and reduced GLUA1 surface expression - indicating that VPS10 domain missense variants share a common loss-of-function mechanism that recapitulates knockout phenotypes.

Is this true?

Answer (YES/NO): NO